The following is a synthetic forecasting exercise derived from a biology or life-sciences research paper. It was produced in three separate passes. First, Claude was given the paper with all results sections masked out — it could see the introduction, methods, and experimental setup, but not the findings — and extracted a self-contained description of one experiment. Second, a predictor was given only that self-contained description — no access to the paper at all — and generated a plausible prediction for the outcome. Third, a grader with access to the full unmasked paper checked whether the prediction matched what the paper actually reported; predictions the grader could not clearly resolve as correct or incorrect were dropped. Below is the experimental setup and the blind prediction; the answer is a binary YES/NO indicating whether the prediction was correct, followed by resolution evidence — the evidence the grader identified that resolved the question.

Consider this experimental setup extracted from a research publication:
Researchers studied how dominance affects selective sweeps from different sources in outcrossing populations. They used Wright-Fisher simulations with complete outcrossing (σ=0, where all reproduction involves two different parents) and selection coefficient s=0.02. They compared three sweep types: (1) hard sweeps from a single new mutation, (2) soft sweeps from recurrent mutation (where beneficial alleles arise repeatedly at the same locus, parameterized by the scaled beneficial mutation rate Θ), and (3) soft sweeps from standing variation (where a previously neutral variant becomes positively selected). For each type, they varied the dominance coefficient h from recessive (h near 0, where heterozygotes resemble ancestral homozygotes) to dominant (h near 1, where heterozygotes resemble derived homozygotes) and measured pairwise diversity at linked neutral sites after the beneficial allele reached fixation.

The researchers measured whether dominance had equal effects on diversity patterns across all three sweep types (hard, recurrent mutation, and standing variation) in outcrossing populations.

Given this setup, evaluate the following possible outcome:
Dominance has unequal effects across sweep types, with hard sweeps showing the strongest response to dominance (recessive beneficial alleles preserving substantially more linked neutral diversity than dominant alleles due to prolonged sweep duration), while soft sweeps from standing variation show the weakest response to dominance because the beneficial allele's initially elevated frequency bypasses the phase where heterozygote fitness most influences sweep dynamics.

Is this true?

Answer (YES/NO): YES